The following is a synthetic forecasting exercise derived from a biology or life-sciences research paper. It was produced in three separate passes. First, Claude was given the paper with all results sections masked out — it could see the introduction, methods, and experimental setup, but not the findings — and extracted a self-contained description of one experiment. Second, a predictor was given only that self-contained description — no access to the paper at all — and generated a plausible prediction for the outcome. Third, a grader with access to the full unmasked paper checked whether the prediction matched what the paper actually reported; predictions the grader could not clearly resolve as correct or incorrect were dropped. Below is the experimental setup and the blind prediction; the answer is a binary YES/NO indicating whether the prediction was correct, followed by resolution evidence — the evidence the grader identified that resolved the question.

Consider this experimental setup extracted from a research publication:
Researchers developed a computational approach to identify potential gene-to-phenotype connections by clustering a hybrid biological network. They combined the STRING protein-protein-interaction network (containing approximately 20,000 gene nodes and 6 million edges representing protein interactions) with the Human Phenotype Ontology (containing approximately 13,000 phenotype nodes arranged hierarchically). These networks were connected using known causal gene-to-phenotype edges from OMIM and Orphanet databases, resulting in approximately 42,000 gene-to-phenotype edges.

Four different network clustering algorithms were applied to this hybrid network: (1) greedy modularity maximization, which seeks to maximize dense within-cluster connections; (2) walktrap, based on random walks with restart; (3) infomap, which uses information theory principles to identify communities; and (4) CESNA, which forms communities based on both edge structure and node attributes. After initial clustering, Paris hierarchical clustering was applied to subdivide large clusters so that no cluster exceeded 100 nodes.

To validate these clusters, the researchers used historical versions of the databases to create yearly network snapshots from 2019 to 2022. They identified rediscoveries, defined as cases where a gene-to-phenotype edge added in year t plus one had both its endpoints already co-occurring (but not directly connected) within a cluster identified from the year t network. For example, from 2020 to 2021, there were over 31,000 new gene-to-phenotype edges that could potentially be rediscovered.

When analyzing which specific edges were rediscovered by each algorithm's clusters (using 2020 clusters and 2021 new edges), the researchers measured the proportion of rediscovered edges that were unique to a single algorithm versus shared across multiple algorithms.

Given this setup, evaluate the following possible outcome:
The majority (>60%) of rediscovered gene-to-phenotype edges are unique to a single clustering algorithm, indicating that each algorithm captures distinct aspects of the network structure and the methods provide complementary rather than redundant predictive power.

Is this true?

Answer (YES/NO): NO